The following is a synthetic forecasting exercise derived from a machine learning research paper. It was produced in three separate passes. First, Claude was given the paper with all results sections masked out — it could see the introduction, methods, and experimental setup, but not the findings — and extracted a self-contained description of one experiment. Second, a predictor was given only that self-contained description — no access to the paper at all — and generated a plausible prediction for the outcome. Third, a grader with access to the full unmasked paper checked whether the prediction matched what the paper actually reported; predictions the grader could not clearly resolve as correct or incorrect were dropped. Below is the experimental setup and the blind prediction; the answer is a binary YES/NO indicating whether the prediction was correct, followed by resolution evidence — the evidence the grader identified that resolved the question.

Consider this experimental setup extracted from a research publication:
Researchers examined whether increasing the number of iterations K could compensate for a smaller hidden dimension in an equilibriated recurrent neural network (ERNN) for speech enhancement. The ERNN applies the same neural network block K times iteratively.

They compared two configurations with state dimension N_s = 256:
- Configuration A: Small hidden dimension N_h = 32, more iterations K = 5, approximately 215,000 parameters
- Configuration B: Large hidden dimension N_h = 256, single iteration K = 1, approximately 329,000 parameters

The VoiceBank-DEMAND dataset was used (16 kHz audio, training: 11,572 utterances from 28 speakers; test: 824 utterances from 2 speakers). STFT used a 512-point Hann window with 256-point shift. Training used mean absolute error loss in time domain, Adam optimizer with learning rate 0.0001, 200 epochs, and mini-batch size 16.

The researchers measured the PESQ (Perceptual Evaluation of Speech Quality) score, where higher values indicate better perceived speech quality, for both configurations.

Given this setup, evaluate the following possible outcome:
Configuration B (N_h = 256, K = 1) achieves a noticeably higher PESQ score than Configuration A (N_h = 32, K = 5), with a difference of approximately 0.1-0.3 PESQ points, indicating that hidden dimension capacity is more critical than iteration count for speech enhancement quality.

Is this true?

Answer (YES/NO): YES